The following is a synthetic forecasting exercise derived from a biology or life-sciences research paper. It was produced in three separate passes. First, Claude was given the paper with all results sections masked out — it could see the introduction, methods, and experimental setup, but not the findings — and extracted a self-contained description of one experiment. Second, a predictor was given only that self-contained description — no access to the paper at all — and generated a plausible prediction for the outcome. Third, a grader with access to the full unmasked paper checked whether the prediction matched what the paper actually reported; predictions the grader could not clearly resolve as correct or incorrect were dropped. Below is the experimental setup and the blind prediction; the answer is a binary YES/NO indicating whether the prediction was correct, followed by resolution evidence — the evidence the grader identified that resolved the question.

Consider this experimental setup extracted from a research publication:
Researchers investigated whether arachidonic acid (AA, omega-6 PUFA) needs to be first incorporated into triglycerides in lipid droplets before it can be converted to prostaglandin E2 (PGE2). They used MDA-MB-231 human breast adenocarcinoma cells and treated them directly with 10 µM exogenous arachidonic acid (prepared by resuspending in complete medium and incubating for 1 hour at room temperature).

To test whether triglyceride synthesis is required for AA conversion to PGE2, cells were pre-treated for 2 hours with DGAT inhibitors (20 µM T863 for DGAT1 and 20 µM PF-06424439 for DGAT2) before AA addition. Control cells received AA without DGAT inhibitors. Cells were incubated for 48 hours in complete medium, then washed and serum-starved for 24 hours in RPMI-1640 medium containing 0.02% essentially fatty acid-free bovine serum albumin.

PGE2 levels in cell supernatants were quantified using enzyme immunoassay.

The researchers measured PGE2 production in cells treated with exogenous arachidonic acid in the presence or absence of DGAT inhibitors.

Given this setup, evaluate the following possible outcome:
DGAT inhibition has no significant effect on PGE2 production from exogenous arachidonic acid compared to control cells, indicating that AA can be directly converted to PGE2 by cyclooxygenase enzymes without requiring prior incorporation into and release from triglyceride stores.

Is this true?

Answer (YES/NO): NO